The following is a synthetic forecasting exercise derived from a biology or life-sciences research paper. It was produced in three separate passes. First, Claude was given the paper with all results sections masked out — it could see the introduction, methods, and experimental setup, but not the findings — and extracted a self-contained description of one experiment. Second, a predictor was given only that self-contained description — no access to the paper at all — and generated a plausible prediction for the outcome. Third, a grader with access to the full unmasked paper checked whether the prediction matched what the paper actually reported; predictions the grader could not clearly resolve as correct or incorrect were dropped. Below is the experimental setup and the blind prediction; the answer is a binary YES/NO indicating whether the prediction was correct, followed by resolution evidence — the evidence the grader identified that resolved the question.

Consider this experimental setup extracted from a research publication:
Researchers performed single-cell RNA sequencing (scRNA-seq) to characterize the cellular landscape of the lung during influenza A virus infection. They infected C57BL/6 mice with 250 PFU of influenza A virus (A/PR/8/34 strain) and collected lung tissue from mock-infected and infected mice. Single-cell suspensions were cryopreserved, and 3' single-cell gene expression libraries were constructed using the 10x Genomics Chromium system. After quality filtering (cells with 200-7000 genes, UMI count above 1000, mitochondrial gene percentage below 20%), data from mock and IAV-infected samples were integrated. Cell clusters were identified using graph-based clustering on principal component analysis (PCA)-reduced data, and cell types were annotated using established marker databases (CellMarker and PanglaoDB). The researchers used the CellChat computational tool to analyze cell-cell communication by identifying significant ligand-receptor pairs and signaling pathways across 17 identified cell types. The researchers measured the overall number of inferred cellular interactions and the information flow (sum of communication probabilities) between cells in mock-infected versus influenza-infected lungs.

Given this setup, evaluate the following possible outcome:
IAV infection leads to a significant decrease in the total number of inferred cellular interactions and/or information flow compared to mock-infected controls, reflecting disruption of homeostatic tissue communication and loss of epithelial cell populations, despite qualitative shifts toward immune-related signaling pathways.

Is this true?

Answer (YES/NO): YES